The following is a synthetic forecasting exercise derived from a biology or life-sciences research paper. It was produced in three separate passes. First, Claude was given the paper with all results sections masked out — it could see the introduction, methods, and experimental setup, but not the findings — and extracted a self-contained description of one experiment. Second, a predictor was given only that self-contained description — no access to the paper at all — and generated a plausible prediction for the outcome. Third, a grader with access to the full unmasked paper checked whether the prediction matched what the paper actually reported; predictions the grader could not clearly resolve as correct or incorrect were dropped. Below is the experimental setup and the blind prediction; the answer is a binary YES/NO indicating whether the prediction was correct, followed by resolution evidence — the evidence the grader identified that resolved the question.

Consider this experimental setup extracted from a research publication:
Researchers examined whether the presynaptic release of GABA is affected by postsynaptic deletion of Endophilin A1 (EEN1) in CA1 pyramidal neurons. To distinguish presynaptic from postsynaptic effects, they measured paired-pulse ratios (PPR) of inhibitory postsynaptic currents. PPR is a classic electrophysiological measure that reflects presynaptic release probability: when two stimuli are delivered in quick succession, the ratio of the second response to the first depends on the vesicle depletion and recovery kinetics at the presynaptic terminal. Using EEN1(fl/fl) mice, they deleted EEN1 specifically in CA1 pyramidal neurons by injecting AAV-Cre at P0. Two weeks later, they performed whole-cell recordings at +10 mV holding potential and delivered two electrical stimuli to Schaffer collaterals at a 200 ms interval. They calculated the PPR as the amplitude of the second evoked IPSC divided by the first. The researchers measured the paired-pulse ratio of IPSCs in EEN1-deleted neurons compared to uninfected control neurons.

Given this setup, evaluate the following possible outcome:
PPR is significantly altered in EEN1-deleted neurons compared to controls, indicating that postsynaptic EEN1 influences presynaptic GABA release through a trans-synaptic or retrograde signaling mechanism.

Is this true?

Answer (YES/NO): NO